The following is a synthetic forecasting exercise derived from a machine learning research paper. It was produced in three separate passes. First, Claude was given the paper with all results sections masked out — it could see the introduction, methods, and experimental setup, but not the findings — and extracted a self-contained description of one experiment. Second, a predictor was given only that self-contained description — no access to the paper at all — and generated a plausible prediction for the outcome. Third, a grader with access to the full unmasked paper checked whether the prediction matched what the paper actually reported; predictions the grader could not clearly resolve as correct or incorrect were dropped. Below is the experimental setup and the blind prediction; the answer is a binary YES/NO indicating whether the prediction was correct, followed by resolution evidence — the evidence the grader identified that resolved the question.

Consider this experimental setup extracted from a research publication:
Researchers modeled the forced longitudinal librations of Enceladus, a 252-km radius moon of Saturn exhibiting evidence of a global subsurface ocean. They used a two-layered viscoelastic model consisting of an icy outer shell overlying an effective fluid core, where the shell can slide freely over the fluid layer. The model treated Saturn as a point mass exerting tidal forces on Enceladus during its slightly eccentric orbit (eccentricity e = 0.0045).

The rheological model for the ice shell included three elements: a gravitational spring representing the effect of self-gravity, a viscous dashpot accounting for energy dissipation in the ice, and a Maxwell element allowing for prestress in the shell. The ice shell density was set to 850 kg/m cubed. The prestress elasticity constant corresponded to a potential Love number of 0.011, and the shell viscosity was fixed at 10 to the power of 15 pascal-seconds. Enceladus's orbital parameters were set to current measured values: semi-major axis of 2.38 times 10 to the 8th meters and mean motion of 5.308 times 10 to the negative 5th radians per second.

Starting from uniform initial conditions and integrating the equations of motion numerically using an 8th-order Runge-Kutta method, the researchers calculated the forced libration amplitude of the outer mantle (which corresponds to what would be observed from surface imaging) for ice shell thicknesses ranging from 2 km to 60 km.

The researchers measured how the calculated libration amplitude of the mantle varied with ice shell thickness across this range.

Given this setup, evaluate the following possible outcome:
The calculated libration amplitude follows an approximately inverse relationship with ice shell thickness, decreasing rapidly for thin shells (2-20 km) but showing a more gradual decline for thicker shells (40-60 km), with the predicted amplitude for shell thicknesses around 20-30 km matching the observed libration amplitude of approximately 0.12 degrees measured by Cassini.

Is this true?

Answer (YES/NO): NO